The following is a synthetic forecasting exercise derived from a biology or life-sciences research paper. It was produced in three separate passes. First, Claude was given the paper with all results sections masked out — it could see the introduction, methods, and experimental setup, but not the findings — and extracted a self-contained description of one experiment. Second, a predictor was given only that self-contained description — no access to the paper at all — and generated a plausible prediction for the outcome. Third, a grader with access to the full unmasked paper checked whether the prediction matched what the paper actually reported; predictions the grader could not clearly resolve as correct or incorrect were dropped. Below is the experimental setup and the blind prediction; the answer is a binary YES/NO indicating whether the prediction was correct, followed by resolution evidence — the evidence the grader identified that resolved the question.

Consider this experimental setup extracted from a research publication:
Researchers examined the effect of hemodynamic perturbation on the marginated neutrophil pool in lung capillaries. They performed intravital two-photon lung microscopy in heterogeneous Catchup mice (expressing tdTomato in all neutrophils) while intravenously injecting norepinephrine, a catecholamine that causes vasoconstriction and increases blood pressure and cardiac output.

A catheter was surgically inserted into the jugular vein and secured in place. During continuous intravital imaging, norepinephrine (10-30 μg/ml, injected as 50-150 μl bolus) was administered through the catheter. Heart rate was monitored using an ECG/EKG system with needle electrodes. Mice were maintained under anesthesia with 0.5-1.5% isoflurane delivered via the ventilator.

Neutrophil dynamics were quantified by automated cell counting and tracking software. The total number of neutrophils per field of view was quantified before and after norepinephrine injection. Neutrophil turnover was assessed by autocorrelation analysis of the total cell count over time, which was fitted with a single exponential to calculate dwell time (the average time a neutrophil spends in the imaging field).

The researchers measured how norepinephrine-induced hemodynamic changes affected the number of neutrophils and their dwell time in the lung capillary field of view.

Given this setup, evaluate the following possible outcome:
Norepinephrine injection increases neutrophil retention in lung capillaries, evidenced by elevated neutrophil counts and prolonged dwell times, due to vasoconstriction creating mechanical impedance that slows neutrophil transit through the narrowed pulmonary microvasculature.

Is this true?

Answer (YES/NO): NO